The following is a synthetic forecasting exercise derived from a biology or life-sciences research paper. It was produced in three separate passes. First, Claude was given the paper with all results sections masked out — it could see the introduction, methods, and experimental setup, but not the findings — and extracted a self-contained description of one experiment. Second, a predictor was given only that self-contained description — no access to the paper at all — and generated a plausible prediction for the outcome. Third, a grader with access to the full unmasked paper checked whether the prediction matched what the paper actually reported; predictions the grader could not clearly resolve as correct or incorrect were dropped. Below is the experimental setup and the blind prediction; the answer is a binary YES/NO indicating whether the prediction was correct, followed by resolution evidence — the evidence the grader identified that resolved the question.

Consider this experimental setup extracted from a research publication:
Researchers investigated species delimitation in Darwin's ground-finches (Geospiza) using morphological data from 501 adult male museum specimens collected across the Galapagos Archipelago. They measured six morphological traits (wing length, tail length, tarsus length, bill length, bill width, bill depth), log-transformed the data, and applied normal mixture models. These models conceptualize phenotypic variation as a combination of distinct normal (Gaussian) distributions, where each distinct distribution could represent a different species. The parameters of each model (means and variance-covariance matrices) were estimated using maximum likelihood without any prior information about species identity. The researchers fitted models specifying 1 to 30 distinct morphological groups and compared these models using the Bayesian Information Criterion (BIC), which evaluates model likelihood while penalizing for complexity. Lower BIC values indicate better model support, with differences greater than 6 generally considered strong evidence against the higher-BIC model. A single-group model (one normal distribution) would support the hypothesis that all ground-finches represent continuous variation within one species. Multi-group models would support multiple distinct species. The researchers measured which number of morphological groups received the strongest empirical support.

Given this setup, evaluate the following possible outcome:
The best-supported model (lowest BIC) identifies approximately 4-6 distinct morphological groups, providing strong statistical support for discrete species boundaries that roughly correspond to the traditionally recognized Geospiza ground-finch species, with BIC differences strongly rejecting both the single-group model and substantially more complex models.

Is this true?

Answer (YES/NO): NO